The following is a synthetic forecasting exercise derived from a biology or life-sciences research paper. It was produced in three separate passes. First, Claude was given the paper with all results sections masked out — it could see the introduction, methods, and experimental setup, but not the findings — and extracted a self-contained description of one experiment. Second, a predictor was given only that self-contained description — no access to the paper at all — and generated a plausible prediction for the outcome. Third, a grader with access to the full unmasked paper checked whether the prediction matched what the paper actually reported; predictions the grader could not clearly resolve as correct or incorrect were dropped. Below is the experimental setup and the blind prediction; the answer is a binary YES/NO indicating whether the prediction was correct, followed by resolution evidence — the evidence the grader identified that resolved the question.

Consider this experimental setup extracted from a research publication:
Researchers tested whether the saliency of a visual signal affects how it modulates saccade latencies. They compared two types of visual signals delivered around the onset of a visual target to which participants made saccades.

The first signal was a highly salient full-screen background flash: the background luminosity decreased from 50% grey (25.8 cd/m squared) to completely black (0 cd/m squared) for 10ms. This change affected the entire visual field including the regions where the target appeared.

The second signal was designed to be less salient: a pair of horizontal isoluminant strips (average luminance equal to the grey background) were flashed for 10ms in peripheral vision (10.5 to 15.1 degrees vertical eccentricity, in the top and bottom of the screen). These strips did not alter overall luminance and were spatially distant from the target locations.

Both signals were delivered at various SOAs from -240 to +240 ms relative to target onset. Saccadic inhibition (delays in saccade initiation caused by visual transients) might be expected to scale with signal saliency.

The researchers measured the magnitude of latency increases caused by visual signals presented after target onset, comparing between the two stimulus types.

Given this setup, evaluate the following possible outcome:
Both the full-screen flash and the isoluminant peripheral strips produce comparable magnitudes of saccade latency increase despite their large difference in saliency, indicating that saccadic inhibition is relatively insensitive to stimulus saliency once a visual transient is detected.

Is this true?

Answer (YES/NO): NO